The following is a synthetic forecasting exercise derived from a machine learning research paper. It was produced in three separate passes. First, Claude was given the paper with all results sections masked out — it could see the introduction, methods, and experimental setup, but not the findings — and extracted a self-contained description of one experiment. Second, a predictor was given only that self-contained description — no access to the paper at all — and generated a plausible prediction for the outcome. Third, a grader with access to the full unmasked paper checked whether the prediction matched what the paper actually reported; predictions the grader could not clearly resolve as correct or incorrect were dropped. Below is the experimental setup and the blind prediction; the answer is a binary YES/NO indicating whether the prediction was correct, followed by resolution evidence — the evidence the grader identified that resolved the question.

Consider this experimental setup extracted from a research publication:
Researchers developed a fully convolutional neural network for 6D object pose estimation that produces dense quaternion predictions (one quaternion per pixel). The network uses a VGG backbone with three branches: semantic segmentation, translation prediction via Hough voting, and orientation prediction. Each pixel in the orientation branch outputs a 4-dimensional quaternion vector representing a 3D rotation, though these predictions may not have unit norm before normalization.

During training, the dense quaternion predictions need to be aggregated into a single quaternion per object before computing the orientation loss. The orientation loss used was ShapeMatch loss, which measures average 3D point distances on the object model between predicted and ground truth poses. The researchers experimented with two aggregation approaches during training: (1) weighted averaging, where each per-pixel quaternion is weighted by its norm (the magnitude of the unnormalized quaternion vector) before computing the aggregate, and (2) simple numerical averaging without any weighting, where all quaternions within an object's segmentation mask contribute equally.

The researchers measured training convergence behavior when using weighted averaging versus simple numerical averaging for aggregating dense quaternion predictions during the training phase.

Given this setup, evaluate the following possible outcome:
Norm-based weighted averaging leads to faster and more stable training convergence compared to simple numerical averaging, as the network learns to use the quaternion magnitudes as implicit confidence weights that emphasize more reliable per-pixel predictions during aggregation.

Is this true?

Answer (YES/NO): NO